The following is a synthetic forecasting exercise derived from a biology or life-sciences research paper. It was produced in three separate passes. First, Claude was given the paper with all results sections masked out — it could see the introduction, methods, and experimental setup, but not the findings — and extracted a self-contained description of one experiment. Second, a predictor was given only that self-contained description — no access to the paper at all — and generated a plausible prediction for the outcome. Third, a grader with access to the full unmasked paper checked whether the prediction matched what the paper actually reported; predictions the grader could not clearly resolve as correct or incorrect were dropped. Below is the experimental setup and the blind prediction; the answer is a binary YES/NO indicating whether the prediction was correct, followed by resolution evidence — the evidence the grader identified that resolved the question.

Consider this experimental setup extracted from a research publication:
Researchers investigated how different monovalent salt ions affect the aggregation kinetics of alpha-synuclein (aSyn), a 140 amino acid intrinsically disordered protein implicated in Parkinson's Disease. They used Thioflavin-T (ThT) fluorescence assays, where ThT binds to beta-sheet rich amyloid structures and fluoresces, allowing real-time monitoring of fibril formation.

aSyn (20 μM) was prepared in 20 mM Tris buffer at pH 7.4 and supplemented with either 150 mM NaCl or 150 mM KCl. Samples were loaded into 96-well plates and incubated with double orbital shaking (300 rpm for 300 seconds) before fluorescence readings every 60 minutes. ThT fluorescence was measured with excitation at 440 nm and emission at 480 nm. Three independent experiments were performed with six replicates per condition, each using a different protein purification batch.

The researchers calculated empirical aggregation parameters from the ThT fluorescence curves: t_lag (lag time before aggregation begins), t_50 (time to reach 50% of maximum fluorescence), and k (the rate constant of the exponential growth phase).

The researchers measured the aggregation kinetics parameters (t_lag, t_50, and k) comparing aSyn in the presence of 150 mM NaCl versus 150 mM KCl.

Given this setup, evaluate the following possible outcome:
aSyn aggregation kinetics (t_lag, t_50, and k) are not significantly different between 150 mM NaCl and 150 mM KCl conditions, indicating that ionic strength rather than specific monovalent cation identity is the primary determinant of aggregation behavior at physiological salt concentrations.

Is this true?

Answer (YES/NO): YES